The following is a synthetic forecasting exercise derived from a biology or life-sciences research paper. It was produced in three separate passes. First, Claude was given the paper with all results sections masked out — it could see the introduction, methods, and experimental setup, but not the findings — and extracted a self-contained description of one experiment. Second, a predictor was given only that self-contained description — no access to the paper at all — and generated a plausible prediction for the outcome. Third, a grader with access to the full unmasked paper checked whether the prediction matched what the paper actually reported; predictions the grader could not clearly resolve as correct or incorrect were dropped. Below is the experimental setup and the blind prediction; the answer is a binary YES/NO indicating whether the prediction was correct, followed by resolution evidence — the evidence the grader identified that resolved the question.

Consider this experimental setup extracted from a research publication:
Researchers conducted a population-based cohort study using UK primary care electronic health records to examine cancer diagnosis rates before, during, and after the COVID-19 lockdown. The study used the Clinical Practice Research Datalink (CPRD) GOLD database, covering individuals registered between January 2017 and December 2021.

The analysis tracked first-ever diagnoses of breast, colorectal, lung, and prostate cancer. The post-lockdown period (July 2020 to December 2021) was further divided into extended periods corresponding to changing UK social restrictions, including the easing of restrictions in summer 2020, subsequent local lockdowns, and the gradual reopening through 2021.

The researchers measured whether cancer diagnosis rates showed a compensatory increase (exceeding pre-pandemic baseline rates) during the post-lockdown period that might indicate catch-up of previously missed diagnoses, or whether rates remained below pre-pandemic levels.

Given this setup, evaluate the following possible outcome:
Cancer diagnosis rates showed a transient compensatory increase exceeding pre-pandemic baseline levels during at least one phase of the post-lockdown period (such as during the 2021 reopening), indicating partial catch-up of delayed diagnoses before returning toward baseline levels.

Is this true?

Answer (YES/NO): NO